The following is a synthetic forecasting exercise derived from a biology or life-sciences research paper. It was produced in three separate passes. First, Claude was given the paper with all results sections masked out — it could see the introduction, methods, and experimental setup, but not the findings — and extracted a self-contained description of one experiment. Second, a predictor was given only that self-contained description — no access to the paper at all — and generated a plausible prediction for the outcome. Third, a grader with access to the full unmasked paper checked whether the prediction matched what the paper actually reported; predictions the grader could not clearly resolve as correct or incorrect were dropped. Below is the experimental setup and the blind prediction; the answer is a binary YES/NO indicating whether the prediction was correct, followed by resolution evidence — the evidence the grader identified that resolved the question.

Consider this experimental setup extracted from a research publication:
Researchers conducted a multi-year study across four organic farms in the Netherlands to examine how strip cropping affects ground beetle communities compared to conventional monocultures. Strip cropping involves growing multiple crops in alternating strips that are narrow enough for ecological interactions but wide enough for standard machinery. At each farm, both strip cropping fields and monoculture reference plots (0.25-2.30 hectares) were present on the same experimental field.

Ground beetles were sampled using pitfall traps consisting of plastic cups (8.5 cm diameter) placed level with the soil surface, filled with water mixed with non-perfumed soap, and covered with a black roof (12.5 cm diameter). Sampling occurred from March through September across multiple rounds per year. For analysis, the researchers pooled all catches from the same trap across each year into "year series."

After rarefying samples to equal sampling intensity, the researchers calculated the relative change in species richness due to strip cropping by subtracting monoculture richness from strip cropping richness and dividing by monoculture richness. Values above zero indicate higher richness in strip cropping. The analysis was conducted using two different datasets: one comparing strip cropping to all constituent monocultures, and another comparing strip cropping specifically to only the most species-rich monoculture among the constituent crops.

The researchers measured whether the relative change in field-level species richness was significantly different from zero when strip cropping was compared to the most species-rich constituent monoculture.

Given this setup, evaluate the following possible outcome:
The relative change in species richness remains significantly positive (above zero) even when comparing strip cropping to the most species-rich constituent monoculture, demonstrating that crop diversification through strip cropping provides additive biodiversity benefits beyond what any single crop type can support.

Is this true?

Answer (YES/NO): NO